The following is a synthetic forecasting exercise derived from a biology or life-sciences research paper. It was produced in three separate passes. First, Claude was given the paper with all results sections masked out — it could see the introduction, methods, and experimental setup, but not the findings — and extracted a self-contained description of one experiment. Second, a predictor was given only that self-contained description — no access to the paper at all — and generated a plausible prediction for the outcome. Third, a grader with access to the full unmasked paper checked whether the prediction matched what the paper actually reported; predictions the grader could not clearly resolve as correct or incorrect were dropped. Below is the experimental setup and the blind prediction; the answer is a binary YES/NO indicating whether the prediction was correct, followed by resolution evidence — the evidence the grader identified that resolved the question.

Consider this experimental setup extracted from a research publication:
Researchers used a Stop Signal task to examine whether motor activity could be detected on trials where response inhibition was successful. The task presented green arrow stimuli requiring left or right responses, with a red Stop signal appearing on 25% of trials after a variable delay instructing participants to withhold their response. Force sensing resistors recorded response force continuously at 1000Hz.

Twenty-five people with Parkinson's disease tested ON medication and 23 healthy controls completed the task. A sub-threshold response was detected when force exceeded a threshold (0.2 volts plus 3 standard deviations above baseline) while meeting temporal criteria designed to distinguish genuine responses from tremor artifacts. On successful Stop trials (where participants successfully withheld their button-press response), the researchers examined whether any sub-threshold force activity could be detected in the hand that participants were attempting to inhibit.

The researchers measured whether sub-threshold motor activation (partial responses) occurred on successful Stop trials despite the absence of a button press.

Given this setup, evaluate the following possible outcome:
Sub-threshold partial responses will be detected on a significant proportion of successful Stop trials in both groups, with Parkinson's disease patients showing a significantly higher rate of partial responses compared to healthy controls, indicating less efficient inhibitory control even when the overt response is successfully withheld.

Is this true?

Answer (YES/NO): NO